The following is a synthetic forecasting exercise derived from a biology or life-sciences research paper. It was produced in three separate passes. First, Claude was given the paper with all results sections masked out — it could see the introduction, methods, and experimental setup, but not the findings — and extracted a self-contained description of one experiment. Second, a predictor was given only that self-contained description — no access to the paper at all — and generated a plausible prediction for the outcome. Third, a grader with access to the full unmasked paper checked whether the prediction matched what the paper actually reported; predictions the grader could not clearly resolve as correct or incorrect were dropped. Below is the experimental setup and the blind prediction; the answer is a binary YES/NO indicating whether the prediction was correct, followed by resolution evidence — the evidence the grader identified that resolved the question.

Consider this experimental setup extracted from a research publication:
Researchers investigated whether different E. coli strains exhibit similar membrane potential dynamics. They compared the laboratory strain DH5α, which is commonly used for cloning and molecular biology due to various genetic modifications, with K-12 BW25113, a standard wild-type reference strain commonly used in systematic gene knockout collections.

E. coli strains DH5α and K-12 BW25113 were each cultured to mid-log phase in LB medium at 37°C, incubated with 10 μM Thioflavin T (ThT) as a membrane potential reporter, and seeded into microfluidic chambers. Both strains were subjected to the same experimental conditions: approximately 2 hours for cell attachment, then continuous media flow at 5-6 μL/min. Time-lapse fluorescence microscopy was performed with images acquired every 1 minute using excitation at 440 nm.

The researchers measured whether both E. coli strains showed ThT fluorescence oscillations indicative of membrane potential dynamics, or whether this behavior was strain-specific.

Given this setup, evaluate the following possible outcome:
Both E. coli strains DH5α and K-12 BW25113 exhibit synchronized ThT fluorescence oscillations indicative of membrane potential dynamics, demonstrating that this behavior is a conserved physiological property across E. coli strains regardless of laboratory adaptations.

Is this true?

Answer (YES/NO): YES